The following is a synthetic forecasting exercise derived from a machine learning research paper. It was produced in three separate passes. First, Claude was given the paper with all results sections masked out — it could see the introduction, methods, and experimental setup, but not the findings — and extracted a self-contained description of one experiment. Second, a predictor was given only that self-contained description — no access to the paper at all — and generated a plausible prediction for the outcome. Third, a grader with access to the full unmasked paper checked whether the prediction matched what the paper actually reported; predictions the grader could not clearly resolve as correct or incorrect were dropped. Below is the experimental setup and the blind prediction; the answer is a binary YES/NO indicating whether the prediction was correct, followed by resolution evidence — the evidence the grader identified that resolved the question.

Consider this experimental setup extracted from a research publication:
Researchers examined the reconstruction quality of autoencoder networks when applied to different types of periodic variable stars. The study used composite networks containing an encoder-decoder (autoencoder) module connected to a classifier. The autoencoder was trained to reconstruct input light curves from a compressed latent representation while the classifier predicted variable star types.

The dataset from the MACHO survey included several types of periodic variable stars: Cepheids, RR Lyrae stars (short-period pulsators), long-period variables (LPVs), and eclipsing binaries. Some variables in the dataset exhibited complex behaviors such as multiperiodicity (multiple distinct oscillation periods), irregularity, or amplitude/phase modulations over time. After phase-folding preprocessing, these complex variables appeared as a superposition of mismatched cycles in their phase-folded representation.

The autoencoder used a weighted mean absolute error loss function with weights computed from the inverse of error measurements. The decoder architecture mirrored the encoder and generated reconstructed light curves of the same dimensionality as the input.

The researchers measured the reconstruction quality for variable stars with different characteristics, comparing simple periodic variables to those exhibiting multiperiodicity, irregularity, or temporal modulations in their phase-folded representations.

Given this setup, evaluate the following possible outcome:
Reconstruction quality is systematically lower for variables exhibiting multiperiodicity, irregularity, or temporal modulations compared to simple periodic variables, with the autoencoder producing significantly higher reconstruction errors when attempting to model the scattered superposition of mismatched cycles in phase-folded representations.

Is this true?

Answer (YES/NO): YES